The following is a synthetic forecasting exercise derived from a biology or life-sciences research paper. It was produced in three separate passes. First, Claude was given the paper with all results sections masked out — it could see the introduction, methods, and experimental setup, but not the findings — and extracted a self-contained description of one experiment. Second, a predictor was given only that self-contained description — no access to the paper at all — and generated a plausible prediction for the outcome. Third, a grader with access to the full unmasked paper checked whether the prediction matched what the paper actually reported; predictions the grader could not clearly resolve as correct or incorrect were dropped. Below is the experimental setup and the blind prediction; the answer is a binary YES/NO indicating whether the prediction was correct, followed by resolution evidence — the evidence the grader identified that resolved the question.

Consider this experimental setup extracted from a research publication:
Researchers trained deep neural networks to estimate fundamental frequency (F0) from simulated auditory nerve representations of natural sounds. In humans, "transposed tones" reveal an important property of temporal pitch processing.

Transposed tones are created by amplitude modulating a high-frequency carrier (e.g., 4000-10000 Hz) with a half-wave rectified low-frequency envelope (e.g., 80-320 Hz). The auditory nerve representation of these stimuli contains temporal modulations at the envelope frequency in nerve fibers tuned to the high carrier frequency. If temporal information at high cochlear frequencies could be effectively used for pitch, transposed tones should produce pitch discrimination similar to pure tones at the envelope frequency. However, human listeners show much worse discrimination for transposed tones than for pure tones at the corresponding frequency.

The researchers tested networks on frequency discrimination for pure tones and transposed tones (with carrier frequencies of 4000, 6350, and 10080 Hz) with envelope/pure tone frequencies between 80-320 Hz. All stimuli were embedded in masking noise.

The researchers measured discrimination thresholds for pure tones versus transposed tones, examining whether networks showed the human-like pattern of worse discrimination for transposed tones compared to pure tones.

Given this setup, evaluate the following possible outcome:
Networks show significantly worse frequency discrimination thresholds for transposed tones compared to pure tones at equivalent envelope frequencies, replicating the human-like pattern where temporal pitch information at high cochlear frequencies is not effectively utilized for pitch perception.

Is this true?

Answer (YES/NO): YES